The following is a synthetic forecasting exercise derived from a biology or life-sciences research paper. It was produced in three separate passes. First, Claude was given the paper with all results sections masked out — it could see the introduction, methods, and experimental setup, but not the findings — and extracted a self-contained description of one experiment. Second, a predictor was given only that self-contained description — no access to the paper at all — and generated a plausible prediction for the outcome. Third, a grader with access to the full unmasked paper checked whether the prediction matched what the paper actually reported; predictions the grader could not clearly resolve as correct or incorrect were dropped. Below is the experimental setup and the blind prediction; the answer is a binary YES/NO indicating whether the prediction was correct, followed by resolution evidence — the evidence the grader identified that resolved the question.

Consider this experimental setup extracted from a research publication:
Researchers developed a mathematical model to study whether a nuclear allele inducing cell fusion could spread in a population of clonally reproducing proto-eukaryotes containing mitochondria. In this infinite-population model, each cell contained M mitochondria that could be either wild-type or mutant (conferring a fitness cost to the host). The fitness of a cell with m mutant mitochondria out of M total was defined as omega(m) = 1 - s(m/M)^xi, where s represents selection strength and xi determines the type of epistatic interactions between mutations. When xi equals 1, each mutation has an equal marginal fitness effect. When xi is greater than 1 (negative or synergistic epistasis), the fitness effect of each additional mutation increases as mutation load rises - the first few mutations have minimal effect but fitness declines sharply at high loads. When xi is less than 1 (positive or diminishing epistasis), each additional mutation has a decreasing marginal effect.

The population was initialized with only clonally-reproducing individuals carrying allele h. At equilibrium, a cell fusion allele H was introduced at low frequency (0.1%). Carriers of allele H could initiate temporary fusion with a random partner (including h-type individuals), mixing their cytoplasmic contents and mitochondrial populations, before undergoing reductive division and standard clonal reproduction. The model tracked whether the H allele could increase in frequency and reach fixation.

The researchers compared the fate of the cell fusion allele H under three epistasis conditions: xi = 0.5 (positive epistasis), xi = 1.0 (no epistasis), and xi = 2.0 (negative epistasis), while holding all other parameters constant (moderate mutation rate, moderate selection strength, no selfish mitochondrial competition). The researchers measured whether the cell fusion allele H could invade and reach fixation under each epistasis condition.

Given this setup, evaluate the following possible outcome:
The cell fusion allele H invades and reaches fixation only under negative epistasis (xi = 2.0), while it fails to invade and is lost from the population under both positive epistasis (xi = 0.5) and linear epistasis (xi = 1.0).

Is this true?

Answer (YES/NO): YES